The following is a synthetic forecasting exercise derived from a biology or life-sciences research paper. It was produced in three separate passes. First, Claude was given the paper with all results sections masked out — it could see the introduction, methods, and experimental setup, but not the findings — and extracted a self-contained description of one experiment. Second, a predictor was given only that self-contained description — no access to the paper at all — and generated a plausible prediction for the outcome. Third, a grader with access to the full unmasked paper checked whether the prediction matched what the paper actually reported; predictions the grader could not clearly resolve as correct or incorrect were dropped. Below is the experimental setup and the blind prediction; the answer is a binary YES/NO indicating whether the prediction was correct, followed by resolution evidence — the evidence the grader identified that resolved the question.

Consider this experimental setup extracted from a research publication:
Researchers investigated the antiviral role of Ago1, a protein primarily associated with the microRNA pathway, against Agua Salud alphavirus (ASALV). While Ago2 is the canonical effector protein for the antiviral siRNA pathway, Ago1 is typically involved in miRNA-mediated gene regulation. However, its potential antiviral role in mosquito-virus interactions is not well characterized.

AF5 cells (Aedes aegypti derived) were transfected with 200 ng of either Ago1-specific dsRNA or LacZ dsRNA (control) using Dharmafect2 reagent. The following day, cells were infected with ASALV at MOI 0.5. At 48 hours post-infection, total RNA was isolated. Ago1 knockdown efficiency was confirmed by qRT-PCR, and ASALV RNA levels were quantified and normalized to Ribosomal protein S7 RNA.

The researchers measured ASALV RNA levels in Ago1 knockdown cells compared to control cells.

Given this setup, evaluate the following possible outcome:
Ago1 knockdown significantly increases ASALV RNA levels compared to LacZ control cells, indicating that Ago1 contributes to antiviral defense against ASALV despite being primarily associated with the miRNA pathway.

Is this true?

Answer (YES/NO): YES